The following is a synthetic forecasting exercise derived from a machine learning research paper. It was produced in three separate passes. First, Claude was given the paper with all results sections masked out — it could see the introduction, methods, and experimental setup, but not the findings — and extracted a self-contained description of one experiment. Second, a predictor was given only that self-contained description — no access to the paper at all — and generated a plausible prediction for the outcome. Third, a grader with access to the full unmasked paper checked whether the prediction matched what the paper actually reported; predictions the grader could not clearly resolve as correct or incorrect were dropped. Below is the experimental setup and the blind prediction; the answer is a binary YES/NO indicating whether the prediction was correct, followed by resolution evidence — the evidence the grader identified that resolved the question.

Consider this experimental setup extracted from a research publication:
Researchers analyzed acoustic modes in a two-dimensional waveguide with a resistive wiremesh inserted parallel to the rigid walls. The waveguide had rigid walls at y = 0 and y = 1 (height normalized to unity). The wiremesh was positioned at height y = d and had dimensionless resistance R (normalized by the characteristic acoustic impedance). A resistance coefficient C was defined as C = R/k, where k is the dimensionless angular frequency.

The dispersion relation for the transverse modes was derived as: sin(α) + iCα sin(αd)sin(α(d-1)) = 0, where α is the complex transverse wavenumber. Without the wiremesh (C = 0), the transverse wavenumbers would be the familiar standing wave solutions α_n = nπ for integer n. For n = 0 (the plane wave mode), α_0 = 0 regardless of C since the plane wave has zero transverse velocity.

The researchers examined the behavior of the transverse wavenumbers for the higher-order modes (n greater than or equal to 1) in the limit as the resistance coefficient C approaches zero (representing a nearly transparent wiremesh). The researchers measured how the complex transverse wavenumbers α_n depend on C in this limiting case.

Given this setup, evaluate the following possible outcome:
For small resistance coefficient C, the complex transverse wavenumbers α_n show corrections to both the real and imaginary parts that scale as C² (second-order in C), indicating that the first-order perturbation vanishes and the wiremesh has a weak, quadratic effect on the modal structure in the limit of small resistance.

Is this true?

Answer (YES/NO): NO